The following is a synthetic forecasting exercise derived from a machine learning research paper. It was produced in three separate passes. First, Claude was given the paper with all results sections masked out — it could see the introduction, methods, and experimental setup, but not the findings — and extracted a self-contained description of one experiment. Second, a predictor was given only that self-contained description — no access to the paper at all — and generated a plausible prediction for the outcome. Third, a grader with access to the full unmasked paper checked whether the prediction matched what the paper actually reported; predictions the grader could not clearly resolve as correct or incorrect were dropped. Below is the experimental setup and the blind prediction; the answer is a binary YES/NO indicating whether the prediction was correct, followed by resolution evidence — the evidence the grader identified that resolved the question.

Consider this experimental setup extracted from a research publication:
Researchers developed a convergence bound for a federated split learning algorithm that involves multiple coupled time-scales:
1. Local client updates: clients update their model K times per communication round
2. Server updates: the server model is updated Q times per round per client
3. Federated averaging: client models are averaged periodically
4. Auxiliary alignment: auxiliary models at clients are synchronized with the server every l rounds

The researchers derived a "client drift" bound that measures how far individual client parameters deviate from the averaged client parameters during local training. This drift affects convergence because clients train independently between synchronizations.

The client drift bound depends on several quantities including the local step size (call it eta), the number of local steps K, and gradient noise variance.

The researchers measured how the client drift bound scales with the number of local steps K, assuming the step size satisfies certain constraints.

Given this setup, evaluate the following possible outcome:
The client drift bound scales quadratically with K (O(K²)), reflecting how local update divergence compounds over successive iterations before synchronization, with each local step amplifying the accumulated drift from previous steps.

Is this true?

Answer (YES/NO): YES